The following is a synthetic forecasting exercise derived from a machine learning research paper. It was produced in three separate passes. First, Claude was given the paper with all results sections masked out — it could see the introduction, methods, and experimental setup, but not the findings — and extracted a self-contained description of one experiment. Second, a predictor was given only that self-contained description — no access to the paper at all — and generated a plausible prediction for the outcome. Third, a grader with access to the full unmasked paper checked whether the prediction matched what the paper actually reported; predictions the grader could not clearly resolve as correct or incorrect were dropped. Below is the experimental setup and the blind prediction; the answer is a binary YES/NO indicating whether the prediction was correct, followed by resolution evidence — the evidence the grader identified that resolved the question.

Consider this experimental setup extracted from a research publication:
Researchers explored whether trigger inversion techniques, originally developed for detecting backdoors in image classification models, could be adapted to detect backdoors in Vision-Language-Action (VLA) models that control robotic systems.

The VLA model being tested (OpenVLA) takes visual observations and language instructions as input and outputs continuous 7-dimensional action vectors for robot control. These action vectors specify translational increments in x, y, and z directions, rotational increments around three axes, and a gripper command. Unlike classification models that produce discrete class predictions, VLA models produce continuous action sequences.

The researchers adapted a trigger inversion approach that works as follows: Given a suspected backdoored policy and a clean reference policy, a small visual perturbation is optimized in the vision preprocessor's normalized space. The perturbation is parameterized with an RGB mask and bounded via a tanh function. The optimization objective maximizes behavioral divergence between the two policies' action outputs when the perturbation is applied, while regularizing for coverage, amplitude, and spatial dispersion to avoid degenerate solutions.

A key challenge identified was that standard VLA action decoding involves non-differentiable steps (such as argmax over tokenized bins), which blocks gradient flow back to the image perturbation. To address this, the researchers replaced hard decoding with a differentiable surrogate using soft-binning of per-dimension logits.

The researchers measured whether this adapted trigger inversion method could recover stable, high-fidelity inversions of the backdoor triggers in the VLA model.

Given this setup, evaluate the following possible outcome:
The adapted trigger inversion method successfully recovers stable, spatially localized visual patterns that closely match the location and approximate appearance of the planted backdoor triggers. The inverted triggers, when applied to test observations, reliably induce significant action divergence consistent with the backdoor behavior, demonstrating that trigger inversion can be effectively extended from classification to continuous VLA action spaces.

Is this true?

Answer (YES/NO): NO